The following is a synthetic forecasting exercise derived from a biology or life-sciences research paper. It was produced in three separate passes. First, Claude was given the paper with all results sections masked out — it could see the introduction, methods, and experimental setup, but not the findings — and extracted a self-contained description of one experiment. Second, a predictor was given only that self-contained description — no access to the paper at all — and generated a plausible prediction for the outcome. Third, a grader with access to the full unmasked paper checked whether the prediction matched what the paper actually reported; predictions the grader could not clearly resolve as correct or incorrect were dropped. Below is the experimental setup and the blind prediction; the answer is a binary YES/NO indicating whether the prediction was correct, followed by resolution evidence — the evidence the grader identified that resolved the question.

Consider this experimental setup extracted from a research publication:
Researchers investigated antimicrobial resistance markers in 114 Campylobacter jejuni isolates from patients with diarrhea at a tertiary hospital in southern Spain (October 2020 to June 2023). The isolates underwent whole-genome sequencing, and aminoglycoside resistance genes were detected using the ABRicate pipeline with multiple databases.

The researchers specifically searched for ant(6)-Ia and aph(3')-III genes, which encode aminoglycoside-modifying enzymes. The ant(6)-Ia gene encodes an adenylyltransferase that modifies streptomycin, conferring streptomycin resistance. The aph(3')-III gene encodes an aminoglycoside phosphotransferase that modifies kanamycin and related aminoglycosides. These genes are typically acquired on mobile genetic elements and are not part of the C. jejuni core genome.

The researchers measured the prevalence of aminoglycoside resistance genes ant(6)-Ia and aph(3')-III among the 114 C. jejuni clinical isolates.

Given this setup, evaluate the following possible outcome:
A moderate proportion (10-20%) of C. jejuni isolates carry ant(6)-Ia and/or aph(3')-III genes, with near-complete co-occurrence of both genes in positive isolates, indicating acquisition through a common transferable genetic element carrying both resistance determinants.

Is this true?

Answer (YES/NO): NO